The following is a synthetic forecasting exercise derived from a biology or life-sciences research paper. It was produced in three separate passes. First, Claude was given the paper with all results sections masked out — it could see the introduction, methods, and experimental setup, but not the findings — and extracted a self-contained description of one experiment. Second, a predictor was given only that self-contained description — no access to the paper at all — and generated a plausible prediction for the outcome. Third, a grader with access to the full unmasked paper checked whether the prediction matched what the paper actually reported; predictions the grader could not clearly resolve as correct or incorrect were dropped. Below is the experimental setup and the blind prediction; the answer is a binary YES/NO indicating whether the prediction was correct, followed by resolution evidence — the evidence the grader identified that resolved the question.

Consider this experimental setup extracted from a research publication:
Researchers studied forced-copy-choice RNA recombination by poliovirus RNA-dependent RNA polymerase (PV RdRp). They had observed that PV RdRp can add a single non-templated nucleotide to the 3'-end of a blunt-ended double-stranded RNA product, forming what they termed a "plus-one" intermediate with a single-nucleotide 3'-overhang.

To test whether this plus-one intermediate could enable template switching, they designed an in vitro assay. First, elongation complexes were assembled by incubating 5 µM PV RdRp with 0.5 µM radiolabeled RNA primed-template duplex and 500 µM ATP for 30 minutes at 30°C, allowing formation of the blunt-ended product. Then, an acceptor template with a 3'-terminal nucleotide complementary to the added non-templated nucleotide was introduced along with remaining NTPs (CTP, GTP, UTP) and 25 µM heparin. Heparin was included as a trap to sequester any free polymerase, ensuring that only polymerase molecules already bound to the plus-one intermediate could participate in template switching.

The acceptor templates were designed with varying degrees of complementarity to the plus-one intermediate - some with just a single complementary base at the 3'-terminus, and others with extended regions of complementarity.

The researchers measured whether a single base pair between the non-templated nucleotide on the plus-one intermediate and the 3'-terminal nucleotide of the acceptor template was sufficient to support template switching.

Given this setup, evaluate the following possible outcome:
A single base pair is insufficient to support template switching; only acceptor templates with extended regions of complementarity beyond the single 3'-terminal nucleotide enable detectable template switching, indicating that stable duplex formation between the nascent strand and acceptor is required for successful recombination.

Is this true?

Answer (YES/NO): NO